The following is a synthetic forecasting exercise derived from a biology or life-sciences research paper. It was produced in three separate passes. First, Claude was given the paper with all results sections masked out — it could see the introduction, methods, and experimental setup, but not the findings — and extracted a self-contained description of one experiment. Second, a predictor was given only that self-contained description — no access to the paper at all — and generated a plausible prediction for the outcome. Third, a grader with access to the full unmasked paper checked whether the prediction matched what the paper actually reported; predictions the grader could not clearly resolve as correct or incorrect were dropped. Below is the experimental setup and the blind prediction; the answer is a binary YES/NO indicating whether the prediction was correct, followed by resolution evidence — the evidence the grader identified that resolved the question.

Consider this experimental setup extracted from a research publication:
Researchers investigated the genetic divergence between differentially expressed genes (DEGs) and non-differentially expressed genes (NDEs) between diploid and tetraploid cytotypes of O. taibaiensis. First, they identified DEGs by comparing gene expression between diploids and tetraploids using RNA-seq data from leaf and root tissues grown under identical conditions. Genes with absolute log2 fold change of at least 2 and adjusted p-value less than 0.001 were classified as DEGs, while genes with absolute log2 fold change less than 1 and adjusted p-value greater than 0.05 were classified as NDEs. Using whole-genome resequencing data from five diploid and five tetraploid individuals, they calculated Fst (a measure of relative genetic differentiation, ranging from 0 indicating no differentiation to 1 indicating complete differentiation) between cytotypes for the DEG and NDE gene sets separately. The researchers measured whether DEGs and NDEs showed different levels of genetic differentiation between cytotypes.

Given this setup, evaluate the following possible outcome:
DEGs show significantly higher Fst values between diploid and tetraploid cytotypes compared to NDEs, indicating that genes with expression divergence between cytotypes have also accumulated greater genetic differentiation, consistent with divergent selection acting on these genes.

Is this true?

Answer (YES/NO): NO